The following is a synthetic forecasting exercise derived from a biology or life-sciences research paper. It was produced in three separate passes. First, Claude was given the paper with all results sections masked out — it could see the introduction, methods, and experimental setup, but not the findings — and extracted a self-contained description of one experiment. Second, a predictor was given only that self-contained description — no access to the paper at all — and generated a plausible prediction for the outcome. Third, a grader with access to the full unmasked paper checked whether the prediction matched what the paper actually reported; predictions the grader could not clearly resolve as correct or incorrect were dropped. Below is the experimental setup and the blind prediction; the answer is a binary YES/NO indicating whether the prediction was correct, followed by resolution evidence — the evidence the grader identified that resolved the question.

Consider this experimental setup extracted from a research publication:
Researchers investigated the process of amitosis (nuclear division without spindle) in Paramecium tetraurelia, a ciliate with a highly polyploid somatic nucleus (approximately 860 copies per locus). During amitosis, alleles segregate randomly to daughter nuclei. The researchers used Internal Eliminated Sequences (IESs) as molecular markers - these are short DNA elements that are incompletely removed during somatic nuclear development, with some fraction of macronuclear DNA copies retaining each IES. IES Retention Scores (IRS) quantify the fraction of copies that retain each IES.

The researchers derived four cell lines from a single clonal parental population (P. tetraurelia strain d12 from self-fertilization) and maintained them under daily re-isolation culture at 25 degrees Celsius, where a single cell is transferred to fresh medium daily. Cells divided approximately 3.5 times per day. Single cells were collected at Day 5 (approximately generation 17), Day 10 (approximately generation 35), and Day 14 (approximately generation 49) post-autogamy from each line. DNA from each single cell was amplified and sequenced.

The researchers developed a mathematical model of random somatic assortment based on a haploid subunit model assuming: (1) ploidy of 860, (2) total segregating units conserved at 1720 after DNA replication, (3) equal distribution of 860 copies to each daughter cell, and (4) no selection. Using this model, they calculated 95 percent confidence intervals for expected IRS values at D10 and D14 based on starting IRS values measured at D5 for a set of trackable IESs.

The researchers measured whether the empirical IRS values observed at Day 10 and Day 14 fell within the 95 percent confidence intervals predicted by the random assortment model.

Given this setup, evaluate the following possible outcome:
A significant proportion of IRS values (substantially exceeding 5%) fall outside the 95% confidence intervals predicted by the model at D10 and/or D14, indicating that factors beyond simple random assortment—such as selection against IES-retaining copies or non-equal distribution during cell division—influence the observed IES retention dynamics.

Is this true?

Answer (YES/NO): NO